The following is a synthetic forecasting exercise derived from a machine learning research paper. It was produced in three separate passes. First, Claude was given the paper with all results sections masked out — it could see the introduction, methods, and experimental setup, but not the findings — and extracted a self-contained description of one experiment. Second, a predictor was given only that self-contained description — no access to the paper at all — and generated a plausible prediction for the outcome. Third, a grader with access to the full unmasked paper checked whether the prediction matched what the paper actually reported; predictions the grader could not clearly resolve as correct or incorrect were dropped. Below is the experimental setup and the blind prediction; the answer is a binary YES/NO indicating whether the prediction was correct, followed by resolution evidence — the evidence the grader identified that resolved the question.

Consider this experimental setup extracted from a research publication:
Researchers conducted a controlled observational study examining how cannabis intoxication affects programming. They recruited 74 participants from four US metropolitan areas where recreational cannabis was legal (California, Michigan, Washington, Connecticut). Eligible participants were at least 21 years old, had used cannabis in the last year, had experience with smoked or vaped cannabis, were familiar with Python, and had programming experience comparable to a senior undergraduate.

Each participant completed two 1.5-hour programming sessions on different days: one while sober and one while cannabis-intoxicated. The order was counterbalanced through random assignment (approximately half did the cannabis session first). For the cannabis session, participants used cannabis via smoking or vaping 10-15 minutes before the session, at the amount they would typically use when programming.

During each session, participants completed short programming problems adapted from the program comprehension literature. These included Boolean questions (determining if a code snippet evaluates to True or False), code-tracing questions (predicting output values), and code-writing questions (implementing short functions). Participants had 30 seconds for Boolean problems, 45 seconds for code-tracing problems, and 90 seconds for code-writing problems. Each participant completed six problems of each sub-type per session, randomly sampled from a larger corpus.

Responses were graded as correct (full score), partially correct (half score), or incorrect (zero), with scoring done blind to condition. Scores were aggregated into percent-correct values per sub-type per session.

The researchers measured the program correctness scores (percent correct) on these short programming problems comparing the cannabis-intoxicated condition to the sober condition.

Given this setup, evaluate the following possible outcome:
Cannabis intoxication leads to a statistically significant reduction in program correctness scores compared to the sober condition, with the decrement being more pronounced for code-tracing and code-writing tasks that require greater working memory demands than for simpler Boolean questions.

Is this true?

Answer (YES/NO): YES